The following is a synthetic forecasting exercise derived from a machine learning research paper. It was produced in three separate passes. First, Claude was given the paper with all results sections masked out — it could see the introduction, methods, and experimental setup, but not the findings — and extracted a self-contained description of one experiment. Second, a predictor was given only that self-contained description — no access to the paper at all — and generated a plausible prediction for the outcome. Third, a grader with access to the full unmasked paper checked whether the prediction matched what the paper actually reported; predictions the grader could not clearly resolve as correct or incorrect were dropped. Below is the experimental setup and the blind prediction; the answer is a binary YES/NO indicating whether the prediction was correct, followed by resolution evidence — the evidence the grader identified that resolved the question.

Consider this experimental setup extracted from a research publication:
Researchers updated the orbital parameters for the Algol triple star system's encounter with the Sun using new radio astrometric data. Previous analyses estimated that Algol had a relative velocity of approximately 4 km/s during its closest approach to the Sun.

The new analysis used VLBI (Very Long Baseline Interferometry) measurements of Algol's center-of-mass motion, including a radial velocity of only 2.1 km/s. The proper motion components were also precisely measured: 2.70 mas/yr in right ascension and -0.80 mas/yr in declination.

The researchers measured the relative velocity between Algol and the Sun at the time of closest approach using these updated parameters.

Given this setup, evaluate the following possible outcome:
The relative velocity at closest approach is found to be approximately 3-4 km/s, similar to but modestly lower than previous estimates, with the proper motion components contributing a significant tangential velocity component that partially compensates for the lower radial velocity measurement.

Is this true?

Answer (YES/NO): NO